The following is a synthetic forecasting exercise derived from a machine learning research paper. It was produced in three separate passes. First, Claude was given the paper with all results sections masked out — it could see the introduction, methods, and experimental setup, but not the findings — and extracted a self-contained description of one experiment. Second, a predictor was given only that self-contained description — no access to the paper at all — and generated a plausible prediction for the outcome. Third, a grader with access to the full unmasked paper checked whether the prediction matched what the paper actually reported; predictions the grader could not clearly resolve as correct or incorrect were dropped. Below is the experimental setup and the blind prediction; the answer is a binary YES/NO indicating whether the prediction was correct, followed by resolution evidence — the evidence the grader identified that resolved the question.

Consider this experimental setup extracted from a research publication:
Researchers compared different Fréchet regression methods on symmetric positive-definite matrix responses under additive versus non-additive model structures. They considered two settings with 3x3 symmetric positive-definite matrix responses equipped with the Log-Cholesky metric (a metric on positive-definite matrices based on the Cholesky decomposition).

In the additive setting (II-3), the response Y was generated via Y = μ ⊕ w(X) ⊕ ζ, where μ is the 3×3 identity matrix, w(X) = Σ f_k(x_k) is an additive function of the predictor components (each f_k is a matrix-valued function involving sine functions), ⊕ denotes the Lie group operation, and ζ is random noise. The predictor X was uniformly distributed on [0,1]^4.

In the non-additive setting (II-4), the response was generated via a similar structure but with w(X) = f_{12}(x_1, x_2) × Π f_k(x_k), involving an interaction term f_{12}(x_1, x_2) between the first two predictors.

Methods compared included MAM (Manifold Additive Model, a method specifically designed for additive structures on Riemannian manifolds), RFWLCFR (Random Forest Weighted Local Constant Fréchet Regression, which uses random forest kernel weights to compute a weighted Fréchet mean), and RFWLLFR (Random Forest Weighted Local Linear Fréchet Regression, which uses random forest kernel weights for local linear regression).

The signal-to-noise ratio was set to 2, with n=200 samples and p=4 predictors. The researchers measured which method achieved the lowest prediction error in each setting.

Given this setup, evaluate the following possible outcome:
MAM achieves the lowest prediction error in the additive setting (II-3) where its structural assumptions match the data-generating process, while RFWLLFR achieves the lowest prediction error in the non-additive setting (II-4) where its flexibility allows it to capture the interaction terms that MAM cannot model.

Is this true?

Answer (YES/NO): NO